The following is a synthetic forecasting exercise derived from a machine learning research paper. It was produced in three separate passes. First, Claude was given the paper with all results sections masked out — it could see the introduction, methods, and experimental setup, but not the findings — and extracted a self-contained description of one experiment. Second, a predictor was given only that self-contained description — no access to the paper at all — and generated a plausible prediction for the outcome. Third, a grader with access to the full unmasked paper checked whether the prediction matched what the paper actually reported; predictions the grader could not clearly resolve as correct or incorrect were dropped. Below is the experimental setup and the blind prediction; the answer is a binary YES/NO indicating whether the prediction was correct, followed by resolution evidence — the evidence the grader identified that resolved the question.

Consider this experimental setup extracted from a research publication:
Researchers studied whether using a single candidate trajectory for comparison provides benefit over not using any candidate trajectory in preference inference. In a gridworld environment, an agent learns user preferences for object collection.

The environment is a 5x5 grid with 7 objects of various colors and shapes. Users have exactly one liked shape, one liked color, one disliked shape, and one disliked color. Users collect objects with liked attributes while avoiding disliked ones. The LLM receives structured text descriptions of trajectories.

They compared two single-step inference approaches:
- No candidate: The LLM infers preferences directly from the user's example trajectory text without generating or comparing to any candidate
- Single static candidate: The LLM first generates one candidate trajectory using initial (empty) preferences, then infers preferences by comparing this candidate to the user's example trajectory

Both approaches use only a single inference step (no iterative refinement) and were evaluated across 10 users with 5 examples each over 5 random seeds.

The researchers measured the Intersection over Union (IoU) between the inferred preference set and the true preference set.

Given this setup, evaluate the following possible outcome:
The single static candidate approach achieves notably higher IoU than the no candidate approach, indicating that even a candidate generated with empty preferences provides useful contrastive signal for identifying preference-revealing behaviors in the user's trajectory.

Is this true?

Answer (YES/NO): NO